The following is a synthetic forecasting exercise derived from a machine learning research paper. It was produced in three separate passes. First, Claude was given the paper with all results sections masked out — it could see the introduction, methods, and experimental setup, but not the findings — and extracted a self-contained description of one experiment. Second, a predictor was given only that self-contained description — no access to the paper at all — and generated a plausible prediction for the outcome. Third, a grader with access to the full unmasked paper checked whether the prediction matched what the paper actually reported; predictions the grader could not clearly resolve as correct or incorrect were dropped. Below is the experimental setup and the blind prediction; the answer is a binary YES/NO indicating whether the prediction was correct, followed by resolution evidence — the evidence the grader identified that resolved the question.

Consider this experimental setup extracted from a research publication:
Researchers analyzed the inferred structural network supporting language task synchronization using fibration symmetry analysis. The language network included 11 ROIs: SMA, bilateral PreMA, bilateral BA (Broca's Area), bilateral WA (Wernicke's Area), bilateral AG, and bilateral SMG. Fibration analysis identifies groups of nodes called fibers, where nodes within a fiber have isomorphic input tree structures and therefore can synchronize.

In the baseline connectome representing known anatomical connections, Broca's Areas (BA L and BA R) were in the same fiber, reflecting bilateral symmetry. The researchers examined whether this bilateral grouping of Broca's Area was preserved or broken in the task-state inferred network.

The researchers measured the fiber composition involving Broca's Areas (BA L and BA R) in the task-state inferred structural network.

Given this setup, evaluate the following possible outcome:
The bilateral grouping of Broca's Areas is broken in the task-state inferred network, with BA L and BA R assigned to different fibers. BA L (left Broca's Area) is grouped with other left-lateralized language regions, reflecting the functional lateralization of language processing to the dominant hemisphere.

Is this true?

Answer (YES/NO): NO